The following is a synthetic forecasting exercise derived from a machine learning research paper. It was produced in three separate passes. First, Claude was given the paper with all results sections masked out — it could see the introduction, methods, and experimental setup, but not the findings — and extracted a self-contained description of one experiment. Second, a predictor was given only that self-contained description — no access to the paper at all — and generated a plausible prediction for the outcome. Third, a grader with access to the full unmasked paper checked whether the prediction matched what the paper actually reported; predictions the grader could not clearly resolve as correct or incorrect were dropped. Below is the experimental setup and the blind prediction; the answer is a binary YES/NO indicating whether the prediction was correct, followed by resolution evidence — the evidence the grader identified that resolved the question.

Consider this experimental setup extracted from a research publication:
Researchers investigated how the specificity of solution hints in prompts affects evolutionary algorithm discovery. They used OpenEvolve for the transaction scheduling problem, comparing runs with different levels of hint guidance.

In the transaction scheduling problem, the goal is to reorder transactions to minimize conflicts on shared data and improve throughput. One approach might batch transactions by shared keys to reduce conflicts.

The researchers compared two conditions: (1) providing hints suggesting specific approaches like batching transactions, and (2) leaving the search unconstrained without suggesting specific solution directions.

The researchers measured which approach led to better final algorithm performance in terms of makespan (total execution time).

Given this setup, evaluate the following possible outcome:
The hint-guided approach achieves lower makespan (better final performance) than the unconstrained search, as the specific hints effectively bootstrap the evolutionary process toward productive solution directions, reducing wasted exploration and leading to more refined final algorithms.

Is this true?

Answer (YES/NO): NO